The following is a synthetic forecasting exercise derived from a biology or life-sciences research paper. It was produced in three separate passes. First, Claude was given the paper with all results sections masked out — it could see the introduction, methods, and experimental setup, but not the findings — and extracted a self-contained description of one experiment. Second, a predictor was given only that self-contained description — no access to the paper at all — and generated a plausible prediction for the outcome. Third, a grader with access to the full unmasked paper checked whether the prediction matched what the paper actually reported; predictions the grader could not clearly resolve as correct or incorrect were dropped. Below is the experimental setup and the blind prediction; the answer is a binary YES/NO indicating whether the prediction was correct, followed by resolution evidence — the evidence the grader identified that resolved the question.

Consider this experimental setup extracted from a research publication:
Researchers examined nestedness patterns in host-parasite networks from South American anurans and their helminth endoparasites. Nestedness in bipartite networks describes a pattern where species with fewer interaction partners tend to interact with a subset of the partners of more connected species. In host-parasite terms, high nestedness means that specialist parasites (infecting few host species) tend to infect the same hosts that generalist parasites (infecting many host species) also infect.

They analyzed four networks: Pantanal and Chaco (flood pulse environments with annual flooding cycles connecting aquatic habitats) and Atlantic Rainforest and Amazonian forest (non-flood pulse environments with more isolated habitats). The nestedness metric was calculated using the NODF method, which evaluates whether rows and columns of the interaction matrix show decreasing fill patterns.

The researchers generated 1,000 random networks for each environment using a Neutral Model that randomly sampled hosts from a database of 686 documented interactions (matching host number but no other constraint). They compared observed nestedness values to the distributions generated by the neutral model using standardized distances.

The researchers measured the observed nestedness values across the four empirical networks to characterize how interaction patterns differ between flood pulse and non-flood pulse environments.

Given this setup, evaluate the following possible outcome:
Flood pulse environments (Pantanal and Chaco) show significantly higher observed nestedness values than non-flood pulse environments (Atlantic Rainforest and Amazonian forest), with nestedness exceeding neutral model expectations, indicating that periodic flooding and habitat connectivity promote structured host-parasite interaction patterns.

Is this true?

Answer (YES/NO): NO